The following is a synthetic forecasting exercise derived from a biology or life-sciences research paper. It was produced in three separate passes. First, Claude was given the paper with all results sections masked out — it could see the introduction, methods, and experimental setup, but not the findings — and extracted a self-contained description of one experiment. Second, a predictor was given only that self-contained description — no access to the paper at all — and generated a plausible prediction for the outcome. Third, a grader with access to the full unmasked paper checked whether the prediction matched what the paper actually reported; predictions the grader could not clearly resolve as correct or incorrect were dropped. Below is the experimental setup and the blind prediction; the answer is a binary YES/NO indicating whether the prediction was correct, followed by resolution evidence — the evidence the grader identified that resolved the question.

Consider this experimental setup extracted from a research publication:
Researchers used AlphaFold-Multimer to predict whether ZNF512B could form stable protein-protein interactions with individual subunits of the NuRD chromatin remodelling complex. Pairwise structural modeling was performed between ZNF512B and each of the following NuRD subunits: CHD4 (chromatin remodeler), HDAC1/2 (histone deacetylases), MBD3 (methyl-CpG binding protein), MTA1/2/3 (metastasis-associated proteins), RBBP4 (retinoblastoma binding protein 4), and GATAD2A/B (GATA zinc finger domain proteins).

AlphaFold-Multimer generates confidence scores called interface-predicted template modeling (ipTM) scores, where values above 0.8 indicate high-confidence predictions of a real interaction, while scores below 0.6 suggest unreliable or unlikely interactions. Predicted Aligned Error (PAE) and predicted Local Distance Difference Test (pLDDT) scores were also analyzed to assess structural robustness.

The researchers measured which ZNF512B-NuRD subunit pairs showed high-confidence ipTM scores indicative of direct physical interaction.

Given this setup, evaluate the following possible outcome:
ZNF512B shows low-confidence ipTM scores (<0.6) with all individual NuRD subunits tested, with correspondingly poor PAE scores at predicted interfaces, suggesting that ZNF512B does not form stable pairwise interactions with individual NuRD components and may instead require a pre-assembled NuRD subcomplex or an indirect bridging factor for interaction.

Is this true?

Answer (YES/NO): NO